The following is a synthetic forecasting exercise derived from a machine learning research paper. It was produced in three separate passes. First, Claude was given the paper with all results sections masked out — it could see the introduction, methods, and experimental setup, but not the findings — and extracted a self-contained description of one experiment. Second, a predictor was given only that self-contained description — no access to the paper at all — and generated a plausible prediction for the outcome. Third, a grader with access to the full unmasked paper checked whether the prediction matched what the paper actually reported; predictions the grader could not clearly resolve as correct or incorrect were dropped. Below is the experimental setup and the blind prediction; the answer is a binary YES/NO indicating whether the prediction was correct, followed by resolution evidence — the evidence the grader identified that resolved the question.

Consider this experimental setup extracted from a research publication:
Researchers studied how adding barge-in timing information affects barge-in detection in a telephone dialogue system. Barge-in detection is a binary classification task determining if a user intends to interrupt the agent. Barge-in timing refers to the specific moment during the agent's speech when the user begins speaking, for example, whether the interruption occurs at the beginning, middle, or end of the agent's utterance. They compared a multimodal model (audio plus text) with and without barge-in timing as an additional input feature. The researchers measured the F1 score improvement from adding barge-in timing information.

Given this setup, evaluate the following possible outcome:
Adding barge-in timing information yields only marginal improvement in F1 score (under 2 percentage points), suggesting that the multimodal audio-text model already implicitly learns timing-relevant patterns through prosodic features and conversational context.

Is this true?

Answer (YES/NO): NO